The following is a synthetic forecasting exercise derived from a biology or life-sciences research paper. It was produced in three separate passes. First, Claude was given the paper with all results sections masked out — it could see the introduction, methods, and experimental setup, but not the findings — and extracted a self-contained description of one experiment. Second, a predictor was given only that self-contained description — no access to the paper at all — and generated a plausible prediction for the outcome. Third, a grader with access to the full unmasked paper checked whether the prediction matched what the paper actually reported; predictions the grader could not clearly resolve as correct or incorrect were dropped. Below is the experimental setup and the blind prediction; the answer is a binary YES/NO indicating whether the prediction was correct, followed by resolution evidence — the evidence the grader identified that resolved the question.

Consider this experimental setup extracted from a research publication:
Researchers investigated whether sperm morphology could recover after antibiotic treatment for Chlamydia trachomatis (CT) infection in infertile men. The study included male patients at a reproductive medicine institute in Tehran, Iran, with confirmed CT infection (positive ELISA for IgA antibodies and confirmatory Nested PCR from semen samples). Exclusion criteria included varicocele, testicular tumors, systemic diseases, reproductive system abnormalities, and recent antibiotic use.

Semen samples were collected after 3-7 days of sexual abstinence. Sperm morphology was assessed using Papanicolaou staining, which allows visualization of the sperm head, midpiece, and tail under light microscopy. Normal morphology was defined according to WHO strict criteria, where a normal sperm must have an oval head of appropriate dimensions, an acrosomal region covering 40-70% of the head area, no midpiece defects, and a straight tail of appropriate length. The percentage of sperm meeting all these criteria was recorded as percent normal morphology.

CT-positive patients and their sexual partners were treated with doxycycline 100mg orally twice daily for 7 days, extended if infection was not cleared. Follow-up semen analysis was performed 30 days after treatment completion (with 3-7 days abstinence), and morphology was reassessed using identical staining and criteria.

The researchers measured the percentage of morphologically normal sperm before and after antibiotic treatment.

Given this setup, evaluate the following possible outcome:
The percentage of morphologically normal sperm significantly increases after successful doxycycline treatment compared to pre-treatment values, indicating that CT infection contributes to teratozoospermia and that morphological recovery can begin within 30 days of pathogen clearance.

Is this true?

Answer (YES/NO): YES